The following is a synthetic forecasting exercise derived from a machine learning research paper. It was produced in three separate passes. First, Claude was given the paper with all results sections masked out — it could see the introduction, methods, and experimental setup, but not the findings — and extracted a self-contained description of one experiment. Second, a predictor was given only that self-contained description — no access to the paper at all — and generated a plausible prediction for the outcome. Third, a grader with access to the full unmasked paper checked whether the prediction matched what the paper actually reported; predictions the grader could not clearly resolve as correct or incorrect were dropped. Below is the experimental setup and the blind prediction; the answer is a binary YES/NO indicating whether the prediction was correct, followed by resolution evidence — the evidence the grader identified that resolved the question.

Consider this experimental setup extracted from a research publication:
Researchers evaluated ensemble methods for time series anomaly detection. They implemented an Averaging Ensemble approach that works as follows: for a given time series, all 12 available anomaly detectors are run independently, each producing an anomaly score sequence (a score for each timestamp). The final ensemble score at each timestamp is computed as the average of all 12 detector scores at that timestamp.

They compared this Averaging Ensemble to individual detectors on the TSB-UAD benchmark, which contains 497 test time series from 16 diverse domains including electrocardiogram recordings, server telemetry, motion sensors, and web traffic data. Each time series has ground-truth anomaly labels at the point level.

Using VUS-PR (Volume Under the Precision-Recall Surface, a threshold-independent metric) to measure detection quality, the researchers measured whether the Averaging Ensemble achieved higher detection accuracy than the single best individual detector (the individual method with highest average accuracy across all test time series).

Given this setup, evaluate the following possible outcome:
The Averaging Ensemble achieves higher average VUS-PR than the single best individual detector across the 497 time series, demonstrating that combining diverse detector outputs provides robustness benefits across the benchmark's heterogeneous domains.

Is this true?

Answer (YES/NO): YES